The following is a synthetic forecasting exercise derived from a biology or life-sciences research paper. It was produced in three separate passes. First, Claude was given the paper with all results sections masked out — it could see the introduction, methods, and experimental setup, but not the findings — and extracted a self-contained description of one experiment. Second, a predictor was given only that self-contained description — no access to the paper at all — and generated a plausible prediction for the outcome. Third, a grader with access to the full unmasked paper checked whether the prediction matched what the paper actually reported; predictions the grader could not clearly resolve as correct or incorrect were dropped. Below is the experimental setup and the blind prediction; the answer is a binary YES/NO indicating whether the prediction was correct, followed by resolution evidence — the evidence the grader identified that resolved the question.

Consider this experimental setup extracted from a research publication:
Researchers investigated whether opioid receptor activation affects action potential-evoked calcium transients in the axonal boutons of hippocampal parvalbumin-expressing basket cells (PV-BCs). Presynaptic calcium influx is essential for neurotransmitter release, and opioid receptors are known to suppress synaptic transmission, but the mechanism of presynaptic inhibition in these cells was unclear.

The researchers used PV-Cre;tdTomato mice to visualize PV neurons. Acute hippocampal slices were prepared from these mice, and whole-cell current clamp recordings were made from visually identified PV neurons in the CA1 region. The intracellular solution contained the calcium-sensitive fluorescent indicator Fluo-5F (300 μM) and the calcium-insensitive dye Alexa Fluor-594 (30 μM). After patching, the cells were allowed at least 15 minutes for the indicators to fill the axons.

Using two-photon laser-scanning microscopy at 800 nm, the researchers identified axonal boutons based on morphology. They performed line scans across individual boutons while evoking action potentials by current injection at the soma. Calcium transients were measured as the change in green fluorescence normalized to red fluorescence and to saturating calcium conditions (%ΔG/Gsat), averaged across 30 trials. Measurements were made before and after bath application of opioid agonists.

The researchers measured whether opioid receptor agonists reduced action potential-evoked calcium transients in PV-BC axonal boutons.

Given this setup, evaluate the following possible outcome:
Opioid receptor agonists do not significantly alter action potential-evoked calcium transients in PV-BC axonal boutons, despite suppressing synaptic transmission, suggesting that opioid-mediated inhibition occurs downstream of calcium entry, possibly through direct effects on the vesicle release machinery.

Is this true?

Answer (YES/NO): NO